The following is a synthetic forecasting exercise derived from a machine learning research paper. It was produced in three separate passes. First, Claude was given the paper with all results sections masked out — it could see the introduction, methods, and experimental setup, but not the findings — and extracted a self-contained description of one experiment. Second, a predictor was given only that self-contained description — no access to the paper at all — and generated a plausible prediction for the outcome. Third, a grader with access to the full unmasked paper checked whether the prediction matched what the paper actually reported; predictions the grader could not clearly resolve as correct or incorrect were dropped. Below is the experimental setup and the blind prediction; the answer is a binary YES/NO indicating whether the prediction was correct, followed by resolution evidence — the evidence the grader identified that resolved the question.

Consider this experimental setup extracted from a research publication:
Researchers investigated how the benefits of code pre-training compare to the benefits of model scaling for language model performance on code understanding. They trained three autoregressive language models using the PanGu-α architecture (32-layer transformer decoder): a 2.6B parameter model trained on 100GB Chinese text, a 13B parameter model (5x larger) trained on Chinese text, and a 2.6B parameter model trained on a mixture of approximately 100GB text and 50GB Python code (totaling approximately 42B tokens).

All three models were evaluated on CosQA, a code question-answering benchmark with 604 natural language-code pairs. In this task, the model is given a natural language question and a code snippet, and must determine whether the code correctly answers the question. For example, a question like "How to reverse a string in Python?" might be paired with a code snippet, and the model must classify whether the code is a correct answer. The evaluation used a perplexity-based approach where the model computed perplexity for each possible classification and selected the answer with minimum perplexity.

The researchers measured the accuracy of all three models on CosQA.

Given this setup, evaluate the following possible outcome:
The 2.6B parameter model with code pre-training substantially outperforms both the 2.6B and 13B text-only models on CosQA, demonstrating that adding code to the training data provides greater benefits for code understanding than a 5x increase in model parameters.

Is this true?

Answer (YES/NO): YES